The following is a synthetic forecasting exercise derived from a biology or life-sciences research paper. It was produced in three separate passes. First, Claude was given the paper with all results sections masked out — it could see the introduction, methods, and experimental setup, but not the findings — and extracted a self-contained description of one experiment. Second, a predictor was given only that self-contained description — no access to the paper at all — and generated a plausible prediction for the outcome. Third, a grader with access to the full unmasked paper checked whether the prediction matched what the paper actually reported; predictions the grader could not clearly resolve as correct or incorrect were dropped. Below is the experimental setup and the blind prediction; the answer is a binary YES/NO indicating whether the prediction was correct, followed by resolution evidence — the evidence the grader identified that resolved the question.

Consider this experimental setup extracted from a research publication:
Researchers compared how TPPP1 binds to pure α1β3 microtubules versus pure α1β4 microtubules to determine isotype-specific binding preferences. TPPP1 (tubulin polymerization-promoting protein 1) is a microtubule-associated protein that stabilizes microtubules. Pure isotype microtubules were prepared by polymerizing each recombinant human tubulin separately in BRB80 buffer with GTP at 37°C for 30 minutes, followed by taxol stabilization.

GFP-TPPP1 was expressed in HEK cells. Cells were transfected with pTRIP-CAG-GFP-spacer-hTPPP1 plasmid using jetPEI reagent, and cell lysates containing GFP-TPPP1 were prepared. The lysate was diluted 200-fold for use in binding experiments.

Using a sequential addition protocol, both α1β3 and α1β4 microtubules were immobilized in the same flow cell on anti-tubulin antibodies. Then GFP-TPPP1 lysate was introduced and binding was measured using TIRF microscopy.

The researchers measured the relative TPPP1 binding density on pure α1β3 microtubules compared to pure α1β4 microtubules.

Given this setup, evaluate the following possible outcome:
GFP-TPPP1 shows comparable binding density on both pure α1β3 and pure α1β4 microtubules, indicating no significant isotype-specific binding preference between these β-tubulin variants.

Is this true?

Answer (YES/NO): NO